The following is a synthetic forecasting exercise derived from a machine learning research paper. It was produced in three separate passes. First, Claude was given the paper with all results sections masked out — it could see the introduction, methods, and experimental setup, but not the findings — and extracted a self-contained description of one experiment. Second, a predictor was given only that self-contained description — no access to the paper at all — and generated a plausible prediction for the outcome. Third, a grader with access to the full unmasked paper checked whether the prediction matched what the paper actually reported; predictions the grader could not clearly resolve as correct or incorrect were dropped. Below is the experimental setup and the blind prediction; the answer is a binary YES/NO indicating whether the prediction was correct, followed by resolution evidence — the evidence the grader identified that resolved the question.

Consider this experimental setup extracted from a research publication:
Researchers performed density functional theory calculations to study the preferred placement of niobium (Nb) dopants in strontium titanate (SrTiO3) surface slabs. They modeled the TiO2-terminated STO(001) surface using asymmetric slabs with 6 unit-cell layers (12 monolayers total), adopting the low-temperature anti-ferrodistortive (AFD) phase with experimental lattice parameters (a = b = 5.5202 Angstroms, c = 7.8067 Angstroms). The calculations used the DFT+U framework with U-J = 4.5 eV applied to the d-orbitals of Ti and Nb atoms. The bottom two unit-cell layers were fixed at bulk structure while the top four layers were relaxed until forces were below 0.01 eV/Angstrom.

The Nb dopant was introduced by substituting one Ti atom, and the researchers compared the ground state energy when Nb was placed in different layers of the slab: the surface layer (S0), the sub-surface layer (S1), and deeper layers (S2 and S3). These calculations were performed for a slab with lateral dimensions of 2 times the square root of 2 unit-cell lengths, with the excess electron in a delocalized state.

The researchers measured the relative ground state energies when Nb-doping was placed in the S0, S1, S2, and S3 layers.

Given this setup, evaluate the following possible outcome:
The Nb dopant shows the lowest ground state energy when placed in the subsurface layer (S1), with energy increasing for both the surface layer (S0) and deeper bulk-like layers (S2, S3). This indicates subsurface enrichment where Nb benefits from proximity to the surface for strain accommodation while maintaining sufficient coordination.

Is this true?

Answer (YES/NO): YES